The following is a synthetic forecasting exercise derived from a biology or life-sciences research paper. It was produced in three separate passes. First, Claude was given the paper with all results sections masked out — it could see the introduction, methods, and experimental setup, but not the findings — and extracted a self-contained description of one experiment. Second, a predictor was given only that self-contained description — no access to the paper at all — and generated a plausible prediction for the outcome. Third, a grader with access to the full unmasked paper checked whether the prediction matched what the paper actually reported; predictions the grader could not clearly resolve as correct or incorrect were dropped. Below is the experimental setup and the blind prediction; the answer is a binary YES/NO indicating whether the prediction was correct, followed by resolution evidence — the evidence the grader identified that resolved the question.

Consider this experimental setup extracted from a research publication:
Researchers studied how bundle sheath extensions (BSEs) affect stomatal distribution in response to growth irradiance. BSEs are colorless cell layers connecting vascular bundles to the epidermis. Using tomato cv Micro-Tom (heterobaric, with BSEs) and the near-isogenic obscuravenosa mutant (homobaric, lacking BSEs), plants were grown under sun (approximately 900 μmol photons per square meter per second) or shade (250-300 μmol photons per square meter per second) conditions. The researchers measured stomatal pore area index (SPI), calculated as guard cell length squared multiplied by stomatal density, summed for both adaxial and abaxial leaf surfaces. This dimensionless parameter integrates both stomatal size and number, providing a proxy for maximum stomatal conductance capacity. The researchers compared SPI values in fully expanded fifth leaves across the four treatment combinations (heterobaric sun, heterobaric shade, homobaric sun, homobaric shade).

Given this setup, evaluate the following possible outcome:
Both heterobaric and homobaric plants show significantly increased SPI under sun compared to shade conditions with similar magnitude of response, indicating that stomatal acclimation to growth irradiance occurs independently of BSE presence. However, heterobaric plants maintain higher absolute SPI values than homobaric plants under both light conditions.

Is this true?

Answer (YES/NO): NO